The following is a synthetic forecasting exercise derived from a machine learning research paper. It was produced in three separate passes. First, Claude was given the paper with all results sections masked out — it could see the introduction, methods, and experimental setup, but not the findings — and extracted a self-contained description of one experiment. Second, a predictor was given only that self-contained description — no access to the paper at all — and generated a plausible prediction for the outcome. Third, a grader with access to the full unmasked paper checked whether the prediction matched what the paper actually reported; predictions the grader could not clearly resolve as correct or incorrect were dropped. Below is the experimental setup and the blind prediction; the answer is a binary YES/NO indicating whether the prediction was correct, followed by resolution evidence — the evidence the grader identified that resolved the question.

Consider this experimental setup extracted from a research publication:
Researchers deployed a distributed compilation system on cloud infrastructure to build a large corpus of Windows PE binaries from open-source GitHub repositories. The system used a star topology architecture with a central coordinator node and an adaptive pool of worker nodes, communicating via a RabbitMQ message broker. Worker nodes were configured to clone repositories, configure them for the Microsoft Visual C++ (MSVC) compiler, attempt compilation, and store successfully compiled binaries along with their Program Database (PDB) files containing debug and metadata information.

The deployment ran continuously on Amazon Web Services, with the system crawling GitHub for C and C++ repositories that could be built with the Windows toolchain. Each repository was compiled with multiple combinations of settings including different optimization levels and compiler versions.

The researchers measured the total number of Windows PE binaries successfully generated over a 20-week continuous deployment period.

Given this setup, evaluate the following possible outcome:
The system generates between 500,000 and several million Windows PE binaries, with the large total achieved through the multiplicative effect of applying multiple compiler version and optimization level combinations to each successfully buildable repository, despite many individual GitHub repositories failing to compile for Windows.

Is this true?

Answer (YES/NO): YES